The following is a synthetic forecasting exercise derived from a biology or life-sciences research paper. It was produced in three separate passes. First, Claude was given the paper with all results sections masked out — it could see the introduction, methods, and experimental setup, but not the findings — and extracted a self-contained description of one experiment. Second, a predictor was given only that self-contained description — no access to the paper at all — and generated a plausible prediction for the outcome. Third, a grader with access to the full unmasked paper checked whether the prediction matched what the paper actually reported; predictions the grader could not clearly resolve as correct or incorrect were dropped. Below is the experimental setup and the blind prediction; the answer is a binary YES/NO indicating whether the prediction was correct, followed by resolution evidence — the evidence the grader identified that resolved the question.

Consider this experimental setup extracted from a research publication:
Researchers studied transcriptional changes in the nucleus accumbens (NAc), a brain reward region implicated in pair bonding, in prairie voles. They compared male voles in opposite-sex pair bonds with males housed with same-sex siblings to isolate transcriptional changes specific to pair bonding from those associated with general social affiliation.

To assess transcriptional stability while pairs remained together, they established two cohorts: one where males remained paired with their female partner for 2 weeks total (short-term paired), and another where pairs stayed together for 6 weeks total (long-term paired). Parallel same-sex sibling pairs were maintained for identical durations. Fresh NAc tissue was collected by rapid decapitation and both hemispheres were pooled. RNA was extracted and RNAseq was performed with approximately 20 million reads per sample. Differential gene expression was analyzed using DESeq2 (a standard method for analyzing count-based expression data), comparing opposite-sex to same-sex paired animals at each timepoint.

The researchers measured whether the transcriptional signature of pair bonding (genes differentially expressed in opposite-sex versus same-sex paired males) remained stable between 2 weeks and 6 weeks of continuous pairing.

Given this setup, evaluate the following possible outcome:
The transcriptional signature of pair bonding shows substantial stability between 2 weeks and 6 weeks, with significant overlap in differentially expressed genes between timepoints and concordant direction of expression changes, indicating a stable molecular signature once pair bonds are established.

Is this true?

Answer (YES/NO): YES